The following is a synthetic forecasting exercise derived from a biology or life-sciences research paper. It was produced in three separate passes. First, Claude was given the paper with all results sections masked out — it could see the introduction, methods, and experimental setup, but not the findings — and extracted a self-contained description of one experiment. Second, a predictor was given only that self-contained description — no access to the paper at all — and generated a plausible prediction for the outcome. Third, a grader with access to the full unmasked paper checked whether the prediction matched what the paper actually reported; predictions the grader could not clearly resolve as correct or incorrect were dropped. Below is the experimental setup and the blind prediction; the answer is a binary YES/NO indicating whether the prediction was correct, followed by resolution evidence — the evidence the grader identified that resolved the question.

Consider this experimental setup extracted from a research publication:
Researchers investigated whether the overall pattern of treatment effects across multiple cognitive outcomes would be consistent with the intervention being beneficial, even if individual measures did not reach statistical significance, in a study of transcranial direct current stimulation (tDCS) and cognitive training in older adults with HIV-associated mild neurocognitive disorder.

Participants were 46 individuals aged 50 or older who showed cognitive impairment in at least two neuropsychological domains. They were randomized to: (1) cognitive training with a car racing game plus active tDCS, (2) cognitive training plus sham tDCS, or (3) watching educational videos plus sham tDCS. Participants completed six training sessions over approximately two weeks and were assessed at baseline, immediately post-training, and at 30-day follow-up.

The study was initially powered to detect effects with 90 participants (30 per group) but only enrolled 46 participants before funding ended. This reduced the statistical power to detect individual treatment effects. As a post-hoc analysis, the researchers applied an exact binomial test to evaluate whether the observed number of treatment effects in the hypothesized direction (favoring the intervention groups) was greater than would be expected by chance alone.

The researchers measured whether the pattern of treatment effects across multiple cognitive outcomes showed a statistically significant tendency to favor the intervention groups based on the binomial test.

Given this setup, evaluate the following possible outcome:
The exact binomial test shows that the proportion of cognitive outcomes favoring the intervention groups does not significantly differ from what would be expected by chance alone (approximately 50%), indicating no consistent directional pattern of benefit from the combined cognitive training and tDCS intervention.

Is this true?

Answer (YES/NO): NO